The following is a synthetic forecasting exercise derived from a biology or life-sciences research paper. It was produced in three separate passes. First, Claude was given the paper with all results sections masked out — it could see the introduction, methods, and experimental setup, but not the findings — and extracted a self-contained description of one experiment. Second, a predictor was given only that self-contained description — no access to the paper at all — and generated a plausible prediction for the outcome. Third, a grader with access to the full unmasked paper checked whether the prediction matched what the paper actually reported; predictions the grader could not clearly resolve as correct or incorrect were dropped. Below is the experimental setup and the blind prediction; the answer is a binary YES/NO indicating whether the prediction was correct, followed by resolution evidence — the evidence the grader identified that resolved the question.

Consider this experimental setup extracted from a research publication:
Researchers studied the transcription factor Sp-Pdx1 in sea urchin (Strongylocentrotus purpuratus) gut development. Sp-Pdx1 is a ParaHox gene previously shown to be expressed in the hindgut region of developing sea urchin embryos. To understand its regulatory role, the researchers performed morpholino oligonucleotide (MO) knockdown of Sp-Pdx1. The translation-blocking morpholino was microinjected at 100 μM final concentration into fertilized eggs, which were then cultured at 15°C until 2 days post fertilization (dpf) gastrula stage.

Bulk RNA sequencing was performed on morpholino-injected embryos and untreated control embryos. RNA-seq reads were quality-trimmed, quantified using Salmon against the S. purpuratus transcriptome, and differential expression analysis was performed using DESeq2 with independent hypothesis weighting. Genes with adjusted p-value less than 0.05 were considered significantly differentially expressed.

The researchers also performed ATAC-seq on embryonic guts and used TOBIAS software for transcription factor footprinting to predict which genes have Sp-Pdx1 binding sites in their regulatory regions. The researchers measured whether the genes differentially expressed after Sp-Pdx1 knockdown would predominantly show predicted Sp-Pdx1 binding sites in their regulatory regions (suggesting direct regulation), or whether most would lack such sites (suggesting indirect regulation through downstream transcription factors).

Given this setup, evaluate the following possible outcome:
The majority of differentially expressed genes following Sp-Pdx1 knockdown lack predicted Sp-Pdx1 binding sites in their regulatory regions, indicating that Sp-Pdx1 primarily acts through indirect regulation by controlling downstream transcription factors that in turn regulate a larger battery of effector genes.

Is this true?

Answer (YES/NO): YES